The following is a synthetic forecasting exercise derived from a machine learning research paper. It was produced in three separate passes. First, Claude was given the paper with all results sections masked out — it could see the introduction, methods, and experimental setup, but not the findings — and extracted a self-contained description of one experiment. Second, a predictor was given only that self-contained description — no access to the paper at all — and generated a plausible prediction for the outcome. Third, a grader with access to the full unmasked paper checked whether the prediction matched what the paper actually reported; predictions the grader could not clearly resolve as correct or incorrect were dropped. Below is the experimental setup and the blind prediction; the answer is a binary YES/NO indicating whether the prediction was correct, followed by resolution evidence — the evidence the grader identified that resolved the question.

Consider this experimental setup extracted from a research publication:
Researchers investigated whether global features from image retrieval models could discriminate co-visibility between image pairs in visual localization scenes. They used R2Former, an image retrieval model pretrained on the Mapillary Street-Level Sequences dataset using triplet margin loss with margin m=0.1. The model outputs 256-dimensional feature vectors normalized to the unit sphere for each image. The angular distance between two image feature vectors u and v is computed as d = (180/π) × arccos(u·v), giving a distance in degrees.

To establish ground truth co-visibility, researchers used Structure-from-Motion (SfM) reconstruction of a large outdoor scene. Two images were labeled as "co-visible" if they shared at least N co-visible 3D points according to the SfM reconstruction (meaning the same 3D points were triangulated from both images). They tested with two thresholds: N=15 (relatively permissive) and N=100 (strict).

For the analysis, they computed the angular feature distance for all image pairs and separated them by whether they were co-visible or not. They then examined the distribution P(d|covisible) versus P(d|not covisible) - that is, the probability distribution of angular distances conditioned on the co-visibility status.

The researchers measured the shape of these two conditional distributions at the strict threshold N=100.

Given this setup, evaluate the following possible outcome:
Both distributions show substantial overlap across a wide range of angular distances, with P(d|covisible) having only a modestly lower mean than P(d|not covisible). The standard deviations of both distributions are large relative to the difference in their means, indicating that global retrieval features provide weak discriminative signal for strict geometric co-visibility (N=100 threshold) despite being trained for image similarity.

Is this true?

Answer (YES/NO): NO